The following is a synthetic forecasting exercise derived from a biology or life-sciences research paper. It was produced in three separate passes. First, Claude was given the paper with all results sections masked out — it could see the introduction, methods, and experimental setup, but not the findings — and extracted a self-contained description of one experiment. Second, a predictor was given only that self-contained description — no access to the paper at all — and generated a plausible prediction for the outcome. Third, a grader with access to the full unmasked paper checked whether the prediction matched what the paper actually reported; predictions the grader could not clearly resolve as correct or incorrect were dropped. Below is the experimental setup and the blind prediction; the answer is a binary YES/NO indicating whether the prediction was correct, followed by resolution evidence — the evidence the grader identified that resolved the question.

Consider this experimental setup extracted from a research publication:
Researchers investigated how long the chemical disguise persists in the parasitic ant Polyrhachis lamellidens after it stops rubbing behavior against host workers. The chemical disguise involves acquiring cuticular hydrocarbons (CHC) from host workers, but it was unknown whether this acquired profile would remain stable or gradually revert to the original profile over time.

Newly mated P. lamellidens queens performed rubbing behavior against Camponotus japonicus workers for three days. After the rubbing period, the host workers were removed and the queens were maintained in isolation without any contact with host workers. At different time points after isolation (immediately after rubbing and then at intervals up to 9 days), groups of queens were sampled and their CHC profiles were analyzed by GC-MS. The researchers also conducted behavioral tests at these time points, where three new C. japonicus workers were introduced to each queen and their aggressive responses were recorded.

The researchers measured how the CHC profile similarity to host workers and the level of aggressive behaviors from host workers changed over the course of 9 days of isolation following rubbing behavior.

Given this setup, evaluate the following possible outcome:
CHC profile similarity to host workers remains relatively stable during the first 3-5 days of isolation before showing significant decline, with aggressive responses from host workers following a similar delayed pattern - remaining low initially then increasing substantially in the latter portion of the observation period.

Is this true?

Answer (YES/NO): NO